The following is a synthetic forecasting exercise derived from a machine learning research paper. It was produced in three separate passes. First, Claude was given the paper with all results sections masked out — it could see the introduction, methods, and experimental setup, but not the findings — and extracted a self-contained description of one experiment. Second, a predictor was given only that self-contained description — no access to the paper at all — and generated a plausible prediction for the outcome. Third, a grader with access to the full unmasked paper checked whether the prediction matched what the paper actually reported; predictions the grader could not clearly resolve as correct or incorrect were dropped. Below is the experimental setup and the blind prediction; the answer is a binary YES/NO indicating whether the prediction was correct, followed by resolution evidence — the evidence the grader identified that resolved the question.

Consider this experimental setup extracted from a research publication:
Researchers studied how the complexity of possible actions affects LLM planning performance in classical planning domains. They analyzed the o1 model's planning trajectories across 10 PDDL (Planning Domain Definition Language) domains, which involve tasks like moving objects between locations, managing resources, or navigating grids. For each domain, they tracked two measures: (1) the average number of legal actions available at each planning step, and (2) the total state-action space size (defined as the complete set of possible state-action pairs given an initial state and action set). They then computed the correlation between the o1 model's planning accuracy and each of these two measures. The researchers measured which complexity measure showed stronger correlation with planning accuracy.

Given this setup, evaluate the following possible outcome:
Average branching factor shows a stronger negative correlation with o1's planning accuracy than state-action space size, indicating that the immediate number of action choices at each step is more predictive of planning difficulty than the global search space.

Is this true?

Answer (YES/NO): NO